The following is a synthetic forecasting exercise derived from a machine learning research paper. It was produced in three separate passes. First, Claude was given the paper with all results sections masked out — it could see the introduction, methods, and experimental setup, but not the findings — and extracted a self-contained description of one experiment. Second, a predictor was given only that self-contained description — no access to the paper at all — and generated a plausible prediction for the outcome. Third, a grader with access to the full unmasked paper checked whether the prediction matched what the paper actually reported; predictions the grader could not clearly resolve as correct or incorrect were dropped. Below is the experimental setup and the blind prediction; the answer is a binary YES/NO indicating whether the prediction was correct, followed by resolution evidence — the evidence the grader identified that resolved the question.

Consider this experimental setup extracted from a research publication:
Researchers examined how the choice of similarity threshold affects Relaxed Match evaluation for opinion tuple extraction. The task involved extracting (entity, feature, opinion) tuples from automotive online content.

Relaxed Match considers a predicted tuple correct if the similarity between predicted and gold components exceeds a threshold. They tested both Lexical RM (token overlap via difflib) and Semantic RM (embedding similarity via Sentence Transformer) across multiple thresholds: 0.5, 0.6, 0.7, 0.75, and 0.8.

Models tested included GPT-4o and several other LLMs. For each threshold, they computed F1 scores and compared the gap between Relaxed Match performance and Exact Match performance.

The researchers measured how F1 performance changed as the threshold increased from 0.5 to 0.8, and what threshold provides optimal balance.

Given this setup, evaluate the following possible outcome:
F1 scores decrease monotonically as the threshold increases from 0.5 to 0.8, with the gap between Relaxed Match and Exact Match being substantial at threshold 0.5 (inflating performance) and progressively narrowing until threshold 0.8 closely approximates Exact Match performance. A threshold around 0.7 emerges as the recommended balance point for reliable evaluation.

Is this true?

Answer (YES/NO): YES